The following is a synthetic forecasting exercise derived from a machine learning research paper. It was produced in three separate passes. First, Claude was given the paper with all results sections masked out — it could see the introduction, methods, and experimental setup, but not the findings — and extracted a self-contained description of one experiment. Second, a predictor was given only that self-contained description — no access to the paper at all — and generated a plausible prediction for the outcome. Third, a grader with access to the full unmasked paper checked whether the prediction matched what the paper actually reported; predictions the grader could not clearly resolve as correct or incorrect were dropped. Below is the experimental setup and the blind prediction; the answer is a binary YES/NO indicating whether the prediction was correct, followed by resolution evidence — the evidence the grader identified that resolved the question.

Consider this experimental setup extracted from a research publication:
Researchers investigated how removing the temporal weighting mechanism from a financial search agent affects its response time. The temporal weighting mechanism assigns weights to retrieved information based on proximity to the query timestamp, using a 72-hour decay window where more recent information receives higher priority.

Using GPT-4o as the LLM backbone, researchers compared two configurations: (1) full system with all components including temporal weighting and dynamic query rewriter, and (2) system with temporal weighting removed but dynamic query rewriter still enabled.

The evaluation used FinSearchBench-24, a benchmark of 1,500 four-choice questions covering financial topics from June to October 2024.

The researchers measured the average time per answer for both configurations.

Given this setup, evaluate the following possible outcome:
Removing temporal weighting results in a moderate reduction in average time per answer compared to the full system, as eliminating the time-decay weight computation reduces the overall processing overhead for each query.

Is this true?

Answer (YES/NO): NO